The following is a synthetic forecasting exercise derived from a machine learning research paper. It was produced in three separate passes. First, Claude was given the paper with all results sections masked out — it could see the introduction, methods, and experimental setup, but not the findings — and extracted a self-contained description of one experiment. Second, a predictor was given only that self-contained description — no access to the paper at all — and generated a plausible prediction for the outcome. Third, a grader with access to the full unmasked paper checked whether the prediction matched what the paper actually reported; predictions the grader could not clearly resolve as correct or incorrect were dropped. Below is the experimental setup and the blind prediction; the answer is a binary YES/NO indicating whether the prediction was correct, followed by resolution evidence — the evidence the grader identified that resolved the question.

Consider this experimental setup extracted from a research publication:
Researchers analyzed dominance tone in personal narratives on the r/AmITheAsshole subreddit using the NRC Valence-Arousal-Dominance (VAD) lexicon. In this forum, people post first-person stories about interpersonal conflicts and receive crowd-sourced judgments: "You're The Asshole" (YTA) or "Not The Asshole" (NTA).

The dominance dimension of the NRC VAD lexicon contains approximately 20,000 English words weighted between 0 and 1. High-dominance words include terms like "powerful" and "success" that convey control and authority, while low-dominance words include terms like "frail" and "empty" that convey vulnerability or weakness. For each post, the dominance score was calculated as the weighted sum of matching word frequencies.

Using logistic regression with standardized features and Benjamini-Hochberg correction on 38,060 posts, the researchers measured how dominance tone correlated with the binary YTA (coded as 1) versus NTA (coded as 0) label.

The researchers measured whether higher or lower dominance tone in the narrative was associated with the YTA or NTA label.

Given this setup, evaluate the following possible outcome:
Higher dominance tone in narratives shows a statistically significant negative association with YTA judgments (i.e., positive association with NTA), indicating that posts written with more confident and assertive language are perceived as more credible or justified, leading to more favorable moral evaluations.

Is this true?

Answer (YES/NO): NO